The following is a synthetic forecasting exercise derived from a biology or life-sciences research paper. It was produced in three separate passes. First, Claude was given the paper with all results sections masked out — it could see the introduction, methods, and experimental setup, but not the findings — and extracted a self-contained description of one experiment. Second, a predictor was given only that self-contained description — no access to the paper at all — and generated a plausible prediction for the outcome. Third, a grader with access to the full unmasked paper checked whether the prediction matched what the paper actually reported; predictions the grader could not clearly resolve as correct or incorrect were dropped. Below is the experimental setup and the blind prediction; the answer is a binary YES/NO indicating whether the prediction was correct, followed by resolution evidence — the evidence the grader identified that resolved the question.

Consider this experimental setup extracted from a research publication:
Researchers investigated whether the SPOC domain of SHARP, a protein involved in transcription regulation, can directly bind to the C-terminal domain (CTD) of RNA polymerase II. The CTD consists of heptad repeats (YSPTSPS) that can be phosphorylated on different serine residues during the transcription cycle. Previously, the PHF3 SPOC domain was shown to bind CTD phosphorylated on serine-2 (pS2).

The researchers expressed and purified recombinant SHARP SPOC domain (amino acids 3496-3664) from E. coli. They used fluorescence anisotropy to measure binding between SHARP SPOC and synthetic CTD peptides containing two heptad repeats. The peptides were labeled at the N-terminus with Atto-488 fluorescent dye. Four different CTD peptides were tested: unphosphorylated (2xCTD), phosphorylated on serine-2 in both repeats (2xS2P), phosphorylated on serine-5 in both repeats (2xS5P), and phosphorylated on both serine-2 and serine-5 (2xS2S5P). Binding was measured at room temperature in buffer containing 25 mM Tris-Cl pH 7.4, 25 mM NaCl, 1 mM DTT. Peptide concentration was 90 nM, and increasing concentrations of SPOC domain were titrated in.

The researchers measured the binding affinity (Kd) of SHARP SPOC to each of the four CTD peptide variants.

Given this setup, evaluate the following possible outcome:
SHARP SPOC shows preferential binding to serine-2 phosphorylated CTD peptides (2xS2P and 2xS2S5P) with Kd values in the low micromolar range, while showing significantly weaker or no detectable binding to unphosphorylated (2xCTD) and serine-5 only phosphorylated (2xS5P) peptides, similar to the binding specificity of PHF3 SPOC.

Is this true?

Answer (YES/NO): NO